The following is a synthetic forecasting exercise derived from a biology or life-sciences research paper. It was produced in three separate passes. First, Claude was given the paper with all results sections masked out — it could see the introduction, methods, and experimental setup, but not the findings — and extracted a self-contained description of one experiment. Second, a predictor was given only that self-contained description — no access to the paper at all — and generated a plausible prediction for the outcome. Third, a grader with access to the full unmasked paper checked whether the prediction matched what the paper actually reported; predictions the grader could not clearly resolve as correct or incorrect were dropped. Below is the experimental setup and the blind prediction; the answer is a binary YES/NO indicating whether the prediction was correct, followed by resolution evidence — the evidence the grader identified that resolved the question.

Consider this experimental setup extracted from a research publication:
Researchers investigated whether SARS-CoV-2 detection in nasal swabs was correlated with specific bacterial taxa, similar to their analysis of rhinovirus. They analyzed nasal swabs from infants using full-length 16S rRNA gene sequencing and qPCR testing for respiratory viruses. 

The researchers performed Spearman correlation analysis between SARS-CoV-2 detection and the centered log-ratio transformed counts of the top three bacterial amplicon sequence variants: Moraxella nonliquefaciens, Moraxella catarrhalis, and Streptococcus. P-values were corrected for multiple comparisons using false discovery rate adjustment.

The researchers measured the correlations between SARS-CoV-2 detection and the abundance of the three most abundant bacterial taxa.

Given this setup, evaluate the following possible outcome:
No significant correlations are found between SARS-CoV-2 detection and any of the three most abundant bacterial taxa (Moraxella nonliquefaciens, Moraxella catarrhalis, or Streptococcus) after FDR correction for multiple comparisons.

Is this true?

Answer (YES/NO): YES